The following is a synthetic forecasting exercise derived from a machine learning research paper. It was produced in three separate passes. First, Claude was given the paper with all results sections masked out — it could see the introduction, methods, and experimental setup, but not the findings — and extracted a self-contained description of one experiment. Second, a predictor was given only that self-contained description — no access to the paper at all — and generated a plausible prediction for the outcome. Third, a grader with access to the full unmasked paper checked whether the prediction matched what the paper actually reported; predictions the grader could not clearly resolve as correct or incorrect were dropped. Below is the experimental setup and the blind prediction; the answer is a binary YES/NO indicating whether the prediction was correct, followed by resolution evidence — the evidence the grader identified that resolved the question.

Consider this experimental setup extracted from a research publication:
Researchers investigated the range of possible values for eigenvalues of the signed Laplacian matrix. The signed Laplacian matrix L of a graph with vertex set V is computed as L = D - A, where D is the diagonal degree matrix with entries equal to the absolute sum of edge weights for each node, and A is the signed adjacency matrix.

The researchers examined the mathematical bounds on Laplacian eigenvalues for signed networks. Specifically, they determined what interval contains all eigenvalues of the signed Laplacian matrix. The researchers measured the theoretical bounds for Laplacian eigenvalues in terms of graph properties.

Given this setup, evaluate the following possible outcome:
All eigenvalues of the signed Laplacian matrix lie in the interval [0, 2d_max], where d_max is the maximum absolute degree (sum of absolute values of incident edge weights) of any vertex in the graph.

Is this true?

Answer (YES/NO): NO